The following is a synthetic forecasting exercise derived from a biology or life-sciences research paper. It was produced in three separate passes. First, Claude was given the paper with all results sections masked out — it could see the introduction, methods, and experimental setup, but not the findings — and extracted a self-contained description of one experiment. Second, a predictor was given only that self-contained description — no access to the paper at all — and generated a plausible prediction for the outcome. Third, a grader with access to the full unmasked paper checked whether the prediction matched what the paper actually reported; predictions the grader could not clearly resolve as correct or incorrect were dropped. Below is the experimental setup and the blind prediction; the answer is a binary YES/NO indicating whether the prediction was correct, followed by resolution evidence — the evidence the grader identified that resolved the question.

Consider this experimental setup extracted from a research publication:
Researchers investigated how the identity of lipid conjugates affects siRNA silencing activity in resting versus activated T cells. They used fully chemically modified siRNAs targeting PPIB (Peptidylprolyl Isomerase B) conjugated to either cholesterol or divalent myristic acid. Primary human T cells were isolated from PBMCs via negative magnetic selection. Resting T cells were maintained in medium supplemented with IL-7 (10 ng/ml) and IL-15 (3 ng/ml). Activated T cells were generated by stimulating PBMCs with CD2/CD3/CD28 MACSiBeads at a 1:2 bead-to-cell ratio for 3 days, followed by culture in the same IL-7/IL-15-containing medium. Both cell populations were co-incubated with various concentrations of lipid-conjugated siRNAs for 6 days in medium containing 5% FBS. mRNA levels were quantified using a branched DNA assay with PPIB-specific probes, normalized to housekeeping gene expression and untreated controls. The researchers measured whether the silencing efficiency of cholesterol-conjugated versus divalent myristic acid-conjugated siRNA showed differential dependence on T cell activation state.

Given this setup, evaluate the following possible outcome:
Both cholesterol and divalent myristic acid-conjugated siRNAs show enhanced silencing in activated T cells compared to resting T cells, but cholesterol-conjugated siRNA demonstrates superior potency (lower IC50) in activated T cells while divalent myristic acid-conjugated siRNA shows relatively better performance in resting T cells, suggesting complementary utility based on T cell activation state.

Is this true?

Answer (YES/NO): NO